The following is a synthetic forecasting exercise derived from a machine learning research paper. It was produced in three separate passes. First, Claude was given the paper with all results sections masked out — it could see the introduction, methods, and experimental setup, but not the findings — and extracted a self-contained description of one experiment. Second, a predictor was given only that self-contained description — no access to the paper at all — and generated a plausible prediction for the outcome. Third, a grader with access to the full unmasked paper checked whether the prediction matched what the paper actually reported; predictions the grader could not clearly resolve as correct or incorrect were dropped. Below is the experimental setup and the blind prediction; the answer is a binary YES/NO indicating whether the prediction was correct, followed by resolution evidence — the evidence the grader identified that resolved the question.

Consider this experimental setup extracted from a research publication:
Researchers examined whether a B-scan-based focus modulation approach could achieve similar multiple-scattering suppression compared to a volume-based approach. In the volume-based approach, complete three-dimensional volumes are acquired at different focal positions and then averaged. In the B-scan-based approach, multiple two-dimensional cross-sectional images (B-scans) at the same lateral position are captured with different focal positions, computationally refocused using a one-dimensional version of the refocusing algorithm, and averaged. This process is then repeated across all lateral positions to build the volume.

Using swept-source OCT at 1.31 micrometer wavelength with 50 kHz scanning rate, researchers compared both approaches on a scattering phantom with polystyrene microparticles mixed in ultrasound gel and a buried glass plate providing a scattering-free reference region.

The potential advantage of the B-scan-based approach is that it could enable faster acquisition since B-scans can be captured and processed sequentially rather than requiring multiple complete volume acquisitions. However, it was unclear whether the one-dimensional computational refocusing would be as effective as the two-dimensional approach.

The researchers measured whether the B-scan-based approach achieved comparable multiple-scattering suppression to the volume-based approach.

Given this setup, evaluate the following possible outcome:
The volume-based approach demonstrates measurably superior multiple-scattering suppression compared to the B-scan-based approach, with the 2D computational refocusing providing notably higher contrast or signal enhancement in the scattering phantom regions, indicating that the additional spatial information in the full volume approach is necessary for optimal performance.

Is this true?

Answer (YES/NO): NO